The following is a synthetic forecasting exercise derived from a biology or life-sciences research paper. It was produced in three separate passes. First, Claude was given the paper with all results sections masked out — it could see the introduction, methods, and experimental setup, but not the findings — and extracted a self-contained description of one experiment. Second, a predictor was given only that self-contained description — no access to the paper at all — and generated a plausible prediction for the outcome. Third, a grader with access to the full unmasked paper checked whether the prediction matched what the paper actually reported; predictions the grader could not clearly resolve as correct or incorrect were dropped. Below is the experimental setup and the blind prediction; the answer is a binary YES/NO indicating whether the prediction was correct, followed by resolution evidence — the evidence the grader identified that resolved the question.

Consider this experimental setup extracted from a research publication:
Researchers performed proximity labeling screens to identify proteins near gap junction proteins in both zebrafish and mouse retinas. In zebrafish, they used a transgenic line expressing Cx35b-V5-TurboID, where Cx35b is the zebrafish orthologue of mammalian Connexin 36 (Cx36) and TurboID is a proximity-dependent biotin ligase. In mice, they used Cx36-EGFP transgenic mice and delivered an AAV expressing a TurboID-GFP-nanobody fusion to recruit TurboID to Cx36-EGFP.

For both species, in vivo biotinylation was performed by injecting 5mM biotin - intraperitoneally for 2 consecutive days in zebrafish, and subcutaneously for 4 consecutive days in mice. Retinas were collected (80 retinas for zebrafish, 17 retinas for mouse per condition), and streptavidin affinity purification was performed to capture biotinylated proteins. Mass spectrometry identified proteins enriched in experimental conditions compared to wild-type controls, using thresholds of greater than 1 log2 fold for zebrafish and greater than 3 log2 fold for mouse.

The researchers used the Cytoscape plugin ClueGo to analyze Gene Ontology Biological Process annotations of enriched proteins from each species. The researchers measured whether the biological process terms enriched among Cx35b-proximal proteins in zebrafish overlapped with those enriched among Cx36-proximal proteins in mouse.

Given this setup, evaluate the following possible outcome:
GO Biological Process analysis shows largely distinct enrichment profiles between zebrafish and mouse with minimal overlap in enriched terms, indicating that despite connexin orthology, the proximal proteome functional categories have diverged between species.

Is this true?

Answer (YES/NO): NO